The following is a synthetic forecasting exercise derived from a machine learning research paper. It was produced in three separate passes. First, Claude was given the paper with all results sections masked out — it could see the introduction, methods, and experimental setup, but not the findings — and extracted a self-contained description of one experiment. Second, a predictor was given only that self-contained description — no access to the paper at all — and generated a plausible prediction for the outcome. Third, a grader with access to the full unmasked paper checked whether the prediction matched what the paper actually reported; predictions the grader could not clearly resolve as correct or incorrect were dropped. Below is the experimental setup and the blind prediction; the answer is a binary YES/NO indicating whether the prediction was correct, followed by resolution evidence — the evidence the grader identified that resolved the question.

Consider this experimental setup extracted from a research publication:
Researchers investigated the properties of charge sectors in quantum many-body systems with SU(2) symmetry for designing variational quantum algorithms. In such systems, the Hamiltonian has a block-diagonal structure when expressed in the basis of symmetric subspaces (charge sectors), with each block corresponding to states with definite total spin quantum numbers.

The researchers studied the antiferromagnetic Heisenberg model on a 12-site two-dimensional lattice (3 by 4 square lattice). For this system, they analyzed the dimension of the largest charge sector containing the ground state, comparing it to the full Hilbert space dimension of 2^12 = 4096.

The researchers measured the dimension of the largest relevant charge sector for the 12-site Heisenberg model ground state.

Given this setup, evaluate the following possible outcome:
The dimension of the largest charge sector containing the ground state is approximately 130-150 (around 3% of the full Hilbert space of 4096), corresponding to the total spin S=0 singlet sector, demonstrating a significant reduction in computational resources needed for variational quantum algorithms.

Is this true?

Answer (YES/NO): YES